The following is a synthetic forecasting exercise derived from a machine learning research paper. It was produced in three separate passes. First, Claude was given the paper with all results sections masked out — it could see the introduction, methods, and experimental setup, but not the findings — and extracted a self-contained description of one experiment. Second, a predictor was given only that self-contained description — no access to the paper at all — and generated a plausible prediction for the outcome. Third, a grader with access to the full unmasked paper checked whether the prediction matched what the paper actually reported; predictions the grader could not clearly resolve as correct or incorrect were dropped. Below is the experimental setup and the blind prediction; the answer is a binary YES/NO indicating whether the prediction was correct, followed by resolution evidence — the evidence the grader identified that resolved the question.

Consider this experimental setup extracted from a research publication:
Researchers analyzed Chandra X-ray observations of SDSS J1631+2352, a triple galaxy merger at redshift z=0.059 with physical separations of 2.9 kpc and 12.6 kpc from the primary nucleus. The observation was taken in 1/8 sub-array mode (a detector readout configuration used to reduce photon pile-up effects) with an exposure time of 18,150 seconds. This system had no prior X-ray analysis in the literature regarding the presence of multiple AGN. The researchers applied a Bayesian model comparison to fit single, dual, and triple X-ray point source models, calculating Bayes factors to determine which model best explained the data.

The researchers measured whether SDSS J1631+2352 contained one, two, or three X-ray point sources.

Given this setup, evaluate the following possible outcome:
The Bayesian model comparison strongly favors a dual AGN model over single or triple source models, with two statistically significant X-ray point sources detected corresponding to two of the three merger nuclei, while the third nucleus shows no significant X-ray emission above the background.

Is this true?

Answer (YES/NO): YES